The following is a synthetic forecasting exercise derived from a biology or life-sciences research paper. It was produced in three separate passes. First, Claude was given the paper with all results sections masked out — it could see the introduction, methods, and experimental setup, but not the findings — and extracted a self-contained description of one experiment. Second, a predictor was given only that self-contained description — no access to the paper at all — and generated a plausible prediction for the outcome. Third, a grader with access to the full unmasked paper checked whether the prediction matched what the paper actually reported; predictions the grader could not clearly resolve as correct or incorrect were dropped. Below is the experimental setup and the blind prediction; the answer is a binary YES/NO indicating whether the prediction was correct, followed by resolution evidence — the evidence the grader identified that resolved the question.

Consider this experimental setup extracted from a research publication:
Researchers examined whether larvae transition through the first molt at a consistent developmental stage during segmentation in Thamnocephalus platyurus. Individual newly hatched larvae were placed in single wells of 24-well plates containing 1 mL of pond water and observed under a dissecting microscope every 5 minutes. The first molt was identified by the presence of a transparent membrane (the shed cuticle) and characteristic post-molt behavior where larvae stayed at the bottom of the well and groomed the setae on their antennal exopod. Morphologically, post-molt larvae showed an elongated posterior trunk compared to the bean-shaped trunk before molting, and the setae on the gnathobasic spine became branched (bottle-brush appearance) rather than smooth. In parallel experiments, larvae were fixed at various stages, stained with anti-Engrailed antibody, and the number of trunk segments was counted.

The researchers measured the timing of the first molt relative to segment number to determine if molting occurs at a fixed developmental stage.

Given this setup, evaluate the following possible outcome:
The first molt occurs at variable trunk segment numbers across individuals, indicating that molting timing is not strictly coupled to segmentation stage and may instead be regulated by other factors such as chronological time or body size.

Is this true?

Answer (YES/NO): NO